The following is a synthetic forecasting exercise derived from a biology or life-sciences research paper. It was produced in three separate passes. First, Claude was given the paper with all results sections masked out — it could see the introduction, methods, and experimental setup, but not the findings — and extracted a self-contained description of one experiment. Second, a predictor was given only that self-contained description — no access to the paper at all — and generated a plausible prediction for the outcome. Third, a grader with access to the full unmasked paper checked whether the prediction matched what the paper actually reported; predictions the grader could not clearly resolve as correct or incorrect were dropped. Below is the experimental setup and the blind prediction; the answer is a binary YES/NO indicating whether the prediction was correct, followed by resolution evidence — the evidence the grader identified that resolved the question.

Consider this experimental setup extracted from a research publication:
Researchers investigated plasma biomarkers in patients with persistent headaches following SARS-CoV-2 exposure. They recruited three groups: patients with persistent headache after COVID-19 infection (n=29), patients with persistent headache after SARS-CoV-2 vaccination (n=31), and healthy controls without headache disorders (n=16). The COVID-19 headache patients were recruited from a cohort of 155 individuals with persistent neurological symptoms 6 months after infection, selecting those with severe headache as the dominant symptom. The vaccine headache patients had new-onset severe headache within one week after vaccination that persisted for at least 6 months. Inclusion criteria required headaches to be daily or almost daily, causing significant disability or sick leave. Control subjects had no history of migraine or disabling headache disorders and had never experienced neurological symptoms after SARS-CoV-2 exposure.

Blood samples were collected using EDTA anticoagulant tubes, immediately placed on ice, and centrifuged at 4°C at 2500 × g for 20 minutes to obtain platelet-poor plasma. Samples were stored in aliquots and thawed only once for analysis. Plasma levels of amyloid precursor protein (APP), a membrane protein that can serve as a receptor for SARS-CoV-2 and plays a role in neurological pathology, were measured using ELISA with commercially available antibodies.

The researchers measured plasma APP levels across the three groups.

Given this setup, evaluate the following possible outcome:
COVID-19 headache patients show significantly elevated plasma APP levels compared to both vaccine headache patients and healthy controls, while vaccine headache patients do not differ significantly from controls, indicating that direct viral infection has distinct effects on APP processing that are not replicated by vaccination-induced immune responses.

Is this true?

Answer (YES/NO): YES